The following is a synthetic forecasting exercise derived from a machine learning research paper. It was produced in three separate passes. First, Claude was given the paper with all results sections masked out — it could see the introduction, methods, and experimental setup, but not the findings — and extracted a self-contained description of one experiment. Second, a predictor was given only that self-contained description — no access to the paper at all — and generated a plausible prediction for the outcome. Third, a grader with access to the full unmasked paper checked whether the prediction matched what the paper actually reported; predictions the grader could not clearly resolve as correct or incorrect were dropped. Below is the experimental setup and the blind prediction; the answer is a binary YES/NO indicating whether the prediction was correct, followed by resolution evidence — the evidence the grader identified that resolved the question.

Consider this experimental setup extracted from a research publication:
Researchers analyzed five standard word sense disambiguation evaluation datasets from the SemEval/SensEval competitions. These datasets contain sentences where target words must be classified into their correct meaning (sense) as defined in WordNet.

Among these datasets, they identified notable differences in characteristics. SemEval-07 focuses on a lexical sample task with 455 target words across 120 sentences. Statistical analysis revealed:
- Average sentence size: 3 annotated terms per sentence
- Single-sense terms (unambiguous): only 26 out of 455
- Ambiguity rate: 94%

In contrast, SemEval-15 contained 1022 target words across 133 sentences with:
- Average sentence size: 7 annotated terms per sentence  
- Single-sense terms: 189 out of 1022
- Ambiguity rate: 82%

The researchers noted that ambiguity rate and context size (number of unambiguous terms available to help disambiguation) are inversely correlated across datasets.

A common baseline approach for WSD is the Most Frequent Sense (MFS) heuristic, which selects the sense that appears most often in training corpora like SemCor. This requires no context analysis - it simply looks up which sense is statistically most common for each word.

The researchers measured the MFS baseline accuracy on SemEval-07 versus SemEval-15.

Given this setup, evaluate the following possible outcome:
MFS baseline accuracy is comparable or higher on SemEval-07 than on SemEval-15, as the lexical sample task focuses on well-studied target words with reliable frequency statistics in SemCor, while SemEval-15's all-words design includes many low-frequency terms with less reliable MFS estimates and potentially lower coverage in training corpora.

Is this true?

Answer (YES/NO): NO